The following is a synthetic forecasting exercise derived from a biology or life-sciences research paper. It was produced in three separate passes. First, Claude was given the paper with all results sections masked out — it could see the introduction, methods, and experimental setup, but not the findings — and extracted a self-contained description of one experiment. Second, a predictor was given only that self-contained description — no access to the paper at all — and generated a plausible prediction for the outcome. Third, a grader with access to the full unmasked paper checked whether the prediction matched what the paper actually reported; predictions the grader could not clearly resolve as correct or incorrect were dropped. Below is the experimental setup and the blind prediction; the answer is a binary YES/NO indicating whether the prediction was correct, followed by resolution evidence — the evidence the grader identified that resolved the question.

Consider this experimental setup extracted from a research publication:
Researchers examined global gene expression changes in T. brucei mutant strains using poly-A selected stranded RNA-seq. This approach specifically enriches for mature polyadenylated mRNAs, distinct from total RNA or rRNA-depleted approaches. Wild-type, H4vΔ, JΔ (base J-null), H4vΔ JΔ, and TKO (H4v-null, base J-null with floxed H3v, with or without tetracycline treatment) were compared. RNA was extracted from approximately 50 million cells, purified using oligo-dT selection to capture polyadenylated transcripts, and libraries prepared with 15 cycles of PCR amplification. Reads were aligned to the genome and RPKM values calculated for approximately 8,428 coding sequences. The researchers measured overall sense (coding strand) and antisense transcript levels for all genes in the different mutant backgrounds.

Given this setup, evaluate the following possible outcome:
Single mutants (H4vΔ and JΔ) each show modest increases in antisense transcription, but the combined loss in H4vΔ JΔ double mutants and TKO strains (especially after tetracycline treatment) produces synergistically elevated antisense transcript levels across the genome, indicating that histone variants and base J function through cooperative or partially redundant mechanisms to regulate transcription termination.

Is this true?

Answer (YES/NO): NO